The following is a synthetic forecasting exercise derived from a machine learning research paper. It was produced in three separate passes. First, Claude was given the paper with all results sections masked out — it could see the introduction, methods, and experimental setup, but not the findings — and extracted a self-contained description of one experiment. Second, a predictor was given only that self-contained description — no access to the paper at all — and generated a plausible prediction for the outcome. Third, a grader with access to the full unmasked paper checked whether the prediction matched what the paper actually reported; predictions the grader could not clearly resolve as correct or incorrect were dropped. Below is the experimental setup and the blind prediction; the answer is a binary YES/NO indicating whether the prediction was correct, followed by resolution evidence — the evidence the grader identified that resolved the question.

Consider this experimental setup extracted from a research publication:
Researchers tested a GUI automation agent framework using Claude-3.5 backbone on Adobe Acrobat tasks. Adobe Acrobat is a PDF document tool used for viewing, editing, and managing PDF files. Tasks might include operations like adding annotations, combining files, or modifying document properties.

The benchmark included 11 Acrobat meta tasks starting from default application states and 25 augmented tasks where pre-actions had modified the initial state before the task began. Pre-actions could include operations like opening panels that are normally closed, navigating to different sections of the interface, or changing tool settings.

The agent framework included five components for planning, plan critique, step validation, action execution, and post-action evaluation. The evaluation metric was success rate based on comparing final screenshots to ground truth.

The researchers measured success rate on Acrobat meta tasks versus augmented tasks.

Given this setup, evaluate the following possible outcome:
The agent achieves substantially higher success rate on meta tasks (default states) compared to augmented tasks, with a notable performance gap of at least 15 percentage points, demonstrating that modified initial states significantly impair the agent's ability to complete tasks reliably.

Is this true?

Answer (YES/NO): YES